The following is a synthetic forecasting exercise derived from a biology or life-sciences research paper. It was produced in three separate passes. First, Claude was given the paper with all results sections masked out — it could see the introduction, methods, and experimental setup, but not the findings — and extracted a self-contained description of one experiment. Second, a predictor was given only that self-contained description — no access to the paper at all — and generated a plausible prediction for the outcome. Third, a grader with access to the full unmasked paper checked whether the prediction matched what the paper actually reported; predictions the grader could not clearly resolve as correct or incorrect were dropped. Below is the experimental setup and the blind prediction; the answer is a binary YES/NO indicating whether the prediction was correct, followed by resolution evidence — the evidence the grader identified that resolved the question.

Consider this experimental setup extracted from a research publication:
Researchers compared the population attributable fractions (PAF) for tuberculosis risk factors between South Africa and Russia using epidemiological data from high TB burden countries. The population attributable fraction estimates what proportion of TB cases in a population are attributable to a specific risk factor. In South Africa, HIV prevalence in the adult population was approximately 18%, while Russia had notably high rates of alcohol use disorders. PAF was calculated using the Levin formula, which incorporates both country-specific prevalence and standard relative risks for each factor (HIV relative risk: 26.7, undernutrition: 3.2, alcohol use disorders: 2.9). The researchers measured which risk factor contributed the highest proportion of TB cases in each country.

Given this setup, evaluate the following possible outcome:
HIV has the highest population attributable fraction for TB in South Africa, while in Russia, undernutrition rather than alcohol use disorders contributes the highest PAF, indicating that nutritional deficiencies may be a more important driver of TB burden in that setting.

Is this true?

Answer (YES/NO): NO